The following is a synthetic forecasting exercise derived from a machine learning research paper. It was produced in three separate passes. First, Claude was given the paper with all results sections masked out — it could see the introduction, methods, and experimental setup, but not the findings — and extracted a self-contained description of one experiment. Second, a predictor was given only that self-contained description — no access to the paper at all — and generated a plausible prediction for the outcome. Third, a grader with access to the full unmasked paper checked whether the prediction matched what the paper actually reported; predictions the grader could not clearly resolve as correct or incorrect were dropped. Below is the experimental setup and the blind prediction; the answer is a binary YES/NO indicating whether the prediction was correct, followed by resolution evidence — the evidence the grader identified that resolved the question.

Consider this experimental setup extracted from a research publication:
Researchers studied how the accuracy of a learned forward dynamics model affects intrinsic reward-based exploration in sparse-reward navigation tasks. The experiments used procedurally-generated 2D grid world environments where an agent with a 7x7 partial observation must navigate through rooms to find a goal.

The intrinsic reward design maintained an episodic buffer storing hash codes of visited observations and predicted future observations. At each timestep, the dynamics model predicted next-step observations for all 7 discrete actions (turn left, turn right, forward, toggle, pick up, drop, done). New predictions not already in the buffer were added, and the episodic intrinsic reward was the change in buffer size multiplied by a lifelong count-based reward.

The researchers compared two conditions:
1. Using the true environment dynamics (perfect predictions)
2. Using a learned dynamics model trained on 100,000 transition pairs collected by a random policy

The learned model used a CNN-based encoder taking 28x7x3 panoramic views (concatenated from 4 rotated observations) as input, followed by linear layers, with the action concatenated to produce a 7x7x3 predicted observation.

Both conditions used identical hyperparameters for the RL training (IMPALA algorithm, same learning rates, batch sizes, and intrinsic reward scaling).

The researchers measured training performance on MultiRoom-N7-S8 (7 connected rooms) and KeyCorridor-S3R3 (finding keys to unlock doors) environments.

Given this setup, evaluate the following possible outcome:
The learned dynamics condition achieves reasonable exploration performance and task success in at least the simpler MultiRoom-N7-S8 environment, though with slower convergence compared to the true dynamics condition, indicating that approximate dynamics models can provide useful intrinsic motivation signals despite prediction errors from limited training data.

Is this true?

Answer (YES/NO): YES